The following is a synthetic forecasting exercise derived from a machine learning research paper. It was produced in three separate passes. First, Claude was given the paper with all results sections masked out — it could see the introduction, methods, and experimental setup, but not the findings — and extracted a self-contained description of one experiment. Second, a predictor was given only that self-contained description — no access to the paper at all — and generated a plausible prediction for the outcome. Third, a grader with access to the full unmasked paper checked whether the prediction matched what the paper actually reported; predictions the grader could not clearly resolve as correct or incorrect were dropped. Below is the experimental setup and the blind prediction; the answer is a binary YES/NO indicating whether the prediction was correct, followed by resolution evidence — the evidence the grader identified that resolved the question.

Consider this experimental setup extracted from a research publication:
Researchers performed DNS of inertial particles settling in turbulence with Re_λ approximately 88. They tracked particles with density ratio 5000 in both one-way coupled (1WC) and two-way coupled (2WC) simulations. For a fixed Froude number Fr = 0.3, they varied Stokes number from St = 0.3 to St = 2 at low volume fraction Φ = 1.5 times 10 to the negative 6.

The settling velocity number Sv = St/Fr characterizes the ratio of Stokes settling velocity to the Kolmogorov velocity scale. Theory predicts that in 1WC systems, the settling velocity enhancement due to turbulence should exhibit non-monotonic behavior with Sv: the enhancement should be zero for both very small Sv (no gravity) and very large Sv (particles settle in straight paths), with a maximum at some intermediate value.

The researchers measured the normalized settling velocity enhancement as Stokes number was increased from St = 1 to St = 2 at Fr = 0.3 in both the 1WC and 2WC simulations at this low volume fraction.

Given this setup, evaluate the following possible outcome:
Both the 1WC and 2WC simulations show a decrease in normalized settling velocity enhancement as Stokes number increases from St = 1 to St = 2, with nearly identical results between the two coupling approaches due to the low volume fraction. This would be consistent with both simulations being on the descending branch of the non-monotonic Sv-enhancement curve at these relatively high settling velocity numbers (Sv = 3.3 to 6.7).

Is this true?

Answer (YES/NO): NO